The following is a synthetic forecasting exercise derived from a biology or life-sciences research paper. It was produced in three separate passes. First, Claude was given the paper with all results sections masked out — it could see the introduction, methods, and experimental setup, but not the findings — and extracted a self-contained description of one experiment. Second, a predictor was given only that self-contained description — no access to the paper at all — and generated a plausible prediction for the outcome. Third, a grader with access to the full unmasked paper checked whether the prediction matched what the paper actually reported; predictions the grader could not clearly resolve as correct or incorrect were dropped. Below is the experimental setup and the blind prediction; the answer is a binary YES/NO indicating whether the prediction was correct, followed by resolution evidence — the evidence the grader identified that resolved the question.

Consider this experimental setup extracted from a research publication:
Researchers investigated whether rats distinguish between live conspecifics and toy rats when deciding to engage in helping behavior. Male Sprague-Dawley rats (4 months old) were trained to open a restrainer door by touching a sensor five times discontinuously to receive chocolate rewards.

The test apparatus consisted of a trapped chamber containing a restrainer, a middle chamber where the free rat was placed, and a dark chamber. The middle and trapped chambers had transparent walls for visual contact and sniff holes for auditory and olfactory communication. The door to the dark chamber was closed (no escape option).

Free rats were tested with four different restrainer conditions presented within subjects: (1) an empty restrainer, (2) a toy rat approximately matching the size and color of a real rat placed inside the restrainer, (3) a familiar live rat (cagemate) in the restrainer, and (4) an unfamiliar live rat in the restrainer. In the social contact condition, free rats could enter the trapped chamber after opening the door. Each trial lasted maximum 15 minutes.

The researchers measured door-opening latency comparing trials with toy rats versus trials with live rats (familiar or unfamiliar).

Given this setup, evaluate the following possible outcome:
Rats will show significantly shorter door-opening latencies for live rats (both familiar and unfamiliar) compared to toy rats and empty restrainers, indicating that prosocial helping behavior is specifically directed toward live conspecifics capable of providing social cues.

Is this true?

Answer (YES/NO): NO